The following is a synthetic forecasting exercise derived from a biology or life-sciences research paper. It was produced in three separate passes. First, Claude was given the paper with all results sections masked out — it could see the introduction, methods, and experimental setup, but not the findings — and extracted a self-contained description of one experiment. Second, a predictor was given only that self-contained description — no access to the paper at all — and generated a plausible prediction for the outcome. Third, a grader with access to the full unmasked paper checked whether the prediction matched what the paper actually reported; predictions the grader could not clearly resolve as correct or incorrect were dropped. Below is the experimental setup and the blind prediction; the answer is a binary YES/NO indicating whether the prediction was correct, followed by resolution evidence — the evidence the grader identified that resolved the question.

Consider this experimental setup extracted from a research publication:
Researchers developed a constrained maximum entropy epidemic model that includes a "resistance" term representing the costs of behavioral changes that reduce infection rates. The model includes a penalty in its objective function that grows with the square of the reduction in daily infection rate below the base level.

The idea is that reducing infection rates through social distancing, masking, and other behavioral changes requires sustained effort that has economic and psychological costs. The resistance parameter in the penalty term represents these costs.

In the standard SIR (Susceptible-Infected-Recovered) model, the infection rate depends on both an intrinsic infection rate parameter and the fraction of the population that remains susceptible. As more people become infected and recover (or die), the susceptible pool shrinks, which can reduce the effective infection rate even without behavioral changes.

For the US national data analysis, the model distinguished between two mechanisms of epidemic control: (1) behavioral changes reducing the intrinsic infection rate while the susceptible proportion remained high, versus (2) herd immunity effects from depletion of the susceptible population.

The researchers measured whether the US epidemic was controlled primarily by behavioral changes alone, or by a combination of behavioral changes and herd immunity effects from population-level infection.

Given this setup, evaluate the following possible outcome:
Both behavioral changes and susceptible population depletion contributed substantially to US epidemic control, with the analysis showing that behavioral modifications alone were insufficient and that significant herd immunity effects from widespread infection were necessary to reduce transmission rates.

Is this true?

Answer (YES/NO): YES